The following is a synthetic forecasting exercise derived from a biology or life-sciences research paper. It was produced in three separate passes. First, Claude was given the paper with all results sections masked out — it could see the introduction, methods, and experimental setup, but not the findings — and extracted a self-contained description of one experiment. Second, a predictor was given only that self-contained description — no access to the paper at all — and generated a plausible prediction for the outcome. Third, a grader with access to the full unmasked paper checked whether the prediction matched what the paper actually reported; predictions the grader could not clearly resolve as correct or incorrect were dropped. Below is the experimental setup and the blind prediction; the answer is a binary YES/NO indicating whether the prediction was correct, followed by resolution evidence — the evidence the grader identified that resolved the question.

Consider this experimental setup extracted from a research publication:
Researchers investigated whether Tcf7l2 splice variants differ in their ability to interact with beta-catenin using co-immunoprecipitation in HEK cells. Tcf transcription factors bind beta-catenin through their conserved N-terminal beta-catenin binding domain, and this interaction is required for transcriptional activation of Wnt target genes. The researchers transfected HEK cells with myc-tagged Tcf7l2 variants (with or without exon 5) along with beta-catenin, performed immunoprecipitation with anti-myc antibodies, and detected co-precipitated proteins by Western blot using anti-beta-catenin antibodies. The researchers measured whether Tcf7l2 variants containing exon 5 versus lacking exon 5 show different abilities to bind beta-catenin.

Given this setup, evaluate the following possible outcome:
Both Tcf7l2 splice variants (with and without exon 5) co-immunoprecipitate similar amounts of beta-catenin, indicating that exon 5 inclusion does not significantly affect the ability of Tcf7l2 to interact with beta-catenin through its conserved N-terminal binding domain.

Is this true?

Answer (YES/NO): YES